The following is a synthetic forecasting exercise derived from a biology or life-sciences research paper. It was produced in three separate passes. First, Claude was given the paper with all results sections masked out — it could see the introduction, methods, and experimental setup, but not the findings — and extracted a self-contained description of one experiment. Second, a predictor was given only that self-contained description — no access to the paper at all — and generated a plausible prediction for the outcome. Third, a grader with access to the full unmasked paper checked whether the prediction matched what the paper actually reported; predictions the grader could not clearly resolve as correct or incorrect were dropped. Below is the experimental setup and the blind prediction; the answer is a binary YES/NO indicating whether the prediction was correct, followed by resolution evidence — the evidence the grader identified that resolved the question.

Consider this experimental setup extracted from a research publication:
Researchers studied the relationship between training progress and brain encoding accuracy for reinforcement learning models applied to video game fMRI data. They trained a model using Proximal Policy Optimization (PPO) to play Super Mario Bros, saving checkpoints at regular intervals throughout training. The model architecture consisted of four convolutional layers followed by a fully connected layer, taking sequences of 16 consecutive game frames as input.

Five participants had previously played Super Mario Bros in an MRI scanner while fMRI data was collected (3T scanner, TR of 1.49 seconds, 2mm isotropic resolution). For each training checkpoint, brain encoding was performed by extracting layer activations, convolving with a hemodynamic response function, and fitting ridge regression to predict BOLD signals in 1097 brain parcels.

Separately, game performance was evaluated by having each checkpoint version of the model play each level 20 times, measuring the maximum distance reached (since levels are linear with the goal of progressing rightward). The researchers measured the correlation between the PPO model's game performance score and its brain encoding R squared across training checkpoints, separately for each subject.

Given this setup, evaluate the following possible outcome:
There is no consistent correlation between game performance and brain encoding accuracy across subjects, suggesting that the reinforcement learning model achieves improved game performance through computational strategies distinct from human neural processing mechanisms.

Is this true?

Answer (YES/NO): NO